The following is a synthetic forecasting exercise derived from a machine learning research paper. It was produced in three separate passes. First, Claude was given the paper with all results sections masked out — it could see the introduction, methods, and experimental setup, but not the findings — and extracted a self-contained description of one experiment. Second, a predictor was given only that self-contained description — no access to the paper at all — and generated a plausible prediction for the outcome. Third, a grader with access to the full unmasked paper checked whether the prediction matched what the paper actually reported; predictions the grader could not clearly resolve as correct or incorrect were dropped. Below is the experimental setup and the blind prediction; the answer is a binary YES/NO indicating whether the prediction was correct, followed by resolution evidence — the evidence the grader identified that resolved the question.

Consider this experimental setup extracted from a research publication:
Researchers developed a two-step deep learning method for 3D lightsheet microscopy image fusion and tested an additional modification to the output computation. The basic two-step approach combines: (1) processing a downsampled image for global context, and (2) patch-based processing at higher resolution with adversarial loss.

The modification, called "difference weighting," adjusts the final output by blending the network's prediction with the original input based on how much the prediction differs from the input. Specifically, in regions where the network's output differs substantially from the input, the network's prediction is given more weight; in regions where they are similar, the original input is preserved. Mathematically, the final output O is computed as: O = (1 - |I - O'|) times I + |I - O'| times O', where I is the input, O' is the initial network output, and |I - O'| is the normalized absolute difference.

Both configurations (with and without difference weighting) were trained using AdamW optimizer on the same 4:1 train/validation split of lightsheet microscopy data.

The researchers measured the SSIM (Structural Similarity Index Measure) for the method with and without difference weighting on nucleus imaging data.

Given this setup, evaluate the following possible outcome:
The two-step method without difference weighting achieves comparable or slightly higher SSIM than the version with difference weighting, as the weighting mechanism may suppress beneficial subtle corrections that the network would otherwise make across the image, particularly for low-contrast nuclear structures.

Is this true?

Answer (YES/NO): NO